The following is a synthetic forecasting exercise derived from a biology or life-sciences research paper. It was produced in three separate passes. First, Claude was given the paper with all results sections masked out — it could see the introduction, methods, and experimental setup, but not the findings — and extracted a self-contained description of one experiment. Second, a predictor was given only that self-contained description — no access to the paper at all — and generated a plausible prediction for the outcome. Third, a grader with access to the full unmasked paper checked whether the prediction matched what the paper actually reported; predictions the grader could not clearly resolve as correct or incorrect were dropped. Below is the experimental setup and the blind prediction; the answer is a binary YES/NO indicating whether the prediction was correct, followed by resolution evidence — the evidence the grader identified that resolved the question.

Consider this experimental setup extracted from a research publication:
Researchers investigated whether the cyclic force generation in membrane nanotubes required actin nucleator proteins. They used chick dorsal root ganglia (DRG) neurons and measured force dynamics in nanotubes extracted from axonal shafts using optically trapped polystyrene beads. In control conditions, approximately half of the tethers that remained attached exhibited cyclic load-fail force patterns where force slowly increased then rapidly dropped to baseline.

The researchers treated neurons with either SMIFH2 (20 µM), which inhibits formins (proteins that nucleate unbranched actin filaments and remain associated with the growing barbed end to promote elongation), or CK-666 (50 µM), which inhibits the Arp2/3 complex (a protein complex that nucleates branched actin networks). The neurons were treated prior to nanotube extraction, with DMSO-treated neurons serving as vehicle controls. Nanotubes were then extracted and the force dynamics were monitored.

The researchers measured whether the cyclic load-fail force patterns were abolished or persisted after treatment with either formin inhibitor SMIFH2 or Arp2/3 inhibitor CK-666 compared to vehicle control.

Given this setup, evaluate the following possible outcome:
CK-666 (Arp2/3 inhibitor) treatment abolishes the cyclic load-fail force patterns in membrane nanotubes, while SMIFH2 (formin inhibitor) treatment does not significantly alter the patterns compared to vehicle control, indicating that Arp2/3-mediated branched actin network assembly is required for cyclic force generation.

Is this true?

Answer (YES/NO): NO